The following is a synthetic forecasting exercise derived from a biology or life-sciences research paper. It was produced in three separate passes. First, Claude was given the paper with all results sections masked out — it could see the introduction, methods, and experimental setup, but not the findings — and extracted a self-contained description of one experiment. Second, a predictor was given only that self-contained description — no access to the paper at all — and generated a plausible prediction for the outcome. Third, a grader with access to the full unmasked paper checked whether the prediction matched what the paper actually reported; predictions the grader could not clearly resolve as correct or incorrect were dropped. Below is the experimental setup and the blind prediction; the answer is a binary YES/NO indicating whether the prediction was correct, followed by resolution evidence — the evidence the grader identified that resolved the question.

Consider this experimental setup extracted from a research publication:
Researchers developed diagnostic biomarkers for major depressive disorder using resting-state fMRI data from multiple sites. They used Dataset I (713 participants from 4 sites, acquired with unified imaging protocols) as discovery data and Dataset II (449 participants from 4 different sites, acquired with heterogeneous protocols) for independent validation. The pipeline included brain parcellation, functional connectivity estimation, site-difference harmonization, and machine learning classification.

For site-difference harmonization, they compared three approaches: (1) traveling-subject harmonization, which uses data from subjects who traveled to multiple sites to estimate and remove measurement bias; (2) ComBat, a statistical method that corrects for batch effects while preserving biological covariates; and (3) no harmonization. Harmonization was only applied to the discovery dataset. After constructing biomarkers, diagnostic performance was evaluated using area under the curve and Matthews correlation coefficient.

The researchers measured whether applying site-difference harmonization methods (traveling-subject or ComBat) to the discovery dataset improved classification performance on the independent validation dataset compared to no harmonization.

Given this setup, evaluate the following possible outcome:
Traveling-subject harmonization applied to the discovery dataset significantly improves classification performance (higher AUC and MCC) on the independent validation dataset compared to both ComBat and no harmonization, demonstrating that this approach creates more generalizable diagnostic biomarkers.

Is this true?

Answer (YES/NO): NO